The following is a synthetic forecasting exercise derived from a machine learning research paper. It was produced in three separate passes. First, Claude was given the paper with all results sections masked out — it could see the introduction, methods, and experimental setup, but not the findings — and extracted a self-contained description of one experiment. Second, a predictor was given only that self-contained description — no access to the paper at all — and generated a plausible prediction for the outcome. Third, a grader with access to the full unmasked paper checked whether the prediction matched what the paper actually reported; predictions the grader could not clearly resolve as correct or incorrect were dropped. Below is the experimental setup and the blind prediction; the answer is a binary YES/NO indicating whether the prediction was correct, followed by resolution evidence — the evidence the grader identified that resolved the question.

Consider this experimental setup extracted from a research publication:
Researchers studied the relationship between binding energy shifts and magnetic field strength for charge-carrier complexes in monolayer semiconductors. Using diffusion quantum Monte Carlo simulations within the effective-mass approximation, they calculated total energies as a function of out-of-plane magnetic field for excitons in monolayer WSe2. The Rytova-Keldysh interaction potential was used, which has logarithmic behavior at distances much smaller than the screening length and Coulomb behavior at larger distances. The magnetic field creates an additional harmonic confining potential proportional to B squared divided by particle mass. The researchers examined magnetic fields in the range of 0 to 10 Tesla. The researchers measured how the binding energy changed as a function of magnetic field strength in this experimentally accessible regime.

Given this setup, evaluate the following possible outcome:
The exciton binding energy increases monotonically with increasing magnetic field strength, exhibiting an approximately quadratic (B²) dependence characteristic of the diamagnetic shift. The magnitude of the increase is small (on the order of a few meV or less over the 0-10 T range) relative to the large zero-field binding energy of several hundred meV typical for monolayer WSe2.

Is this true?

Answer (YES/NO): NO